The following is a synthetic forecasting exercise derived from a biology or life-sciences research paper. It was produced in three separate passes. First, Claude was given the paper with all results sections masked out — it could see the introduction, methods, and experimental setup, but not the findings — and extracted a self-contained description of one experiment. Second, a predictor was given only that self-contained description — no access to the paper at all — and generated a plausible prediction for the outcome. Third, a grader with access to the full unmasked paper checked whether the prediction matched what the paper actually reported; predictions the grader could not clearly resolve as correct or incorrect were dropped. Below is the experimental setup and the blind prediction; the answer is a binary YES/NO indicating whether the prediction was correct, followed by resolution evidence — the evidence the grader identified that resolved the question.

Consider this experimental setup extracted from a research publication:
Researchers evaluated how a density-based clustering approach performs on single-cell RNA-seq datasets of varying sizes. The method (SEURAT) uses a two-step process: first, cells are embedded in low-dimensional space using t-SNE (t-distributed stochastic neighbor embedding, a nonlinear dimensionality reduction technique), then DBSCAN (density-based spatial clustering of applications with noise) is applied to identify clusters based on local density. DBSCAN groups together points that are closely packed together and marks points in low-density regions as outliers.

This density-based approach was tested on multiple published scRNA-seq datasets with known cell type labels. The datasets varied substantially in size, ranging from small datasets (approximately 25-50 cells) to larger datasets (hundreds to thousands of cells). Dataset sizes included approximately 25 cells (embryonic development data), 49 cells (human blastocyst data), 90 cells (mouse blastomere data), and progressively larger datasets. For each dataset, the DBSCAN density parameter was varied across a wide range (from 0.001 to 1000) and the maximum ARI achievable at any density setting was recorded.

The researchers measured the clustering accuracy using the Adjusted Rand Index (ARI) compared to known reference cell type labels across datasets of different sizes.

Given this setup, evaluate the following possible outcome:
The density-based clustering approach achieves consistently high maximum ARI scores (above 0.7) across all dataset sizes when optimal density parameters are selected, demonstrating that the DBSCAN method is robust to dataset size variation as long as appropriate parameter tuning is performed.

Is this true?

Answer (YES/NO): NO